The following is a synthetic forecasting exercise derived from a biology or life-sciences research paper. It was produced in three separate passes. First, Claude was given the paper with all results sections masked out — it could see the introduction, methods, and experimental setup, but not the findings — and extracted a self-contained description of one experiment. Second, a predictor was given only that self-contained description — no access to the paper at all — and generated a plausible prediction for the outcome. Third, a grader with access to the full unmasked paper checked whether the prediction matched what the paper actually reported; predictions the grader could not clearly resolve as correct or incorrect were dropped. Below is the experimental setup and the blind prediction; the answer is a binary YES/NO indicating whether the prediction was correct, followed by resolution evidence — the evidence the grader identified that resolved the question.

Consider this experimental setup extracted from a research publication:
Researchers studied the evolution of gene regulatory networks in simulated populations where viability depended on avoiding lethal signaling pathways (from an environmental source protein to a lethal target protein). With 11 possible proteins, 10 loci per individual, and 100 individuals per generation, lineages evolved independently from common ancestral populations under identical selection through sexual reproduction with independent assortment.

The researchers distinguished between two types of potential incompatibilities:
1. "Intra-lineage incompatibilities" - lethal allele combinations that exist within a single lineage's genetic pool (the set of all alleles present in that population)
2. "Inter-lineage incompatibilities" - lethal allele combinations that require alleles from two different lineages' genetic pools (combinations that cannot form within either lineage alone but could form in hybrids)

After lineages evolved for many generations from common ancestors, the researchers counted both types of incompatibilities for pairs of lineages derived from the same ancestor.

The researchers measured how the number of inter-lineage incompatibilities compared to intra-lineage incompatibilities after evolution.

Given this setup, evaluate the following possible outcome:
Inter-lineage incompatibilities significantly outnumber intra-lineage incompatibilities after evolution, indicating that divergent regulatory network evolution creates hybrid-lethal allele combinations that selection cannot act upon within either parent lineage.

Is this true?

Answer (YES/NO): YES